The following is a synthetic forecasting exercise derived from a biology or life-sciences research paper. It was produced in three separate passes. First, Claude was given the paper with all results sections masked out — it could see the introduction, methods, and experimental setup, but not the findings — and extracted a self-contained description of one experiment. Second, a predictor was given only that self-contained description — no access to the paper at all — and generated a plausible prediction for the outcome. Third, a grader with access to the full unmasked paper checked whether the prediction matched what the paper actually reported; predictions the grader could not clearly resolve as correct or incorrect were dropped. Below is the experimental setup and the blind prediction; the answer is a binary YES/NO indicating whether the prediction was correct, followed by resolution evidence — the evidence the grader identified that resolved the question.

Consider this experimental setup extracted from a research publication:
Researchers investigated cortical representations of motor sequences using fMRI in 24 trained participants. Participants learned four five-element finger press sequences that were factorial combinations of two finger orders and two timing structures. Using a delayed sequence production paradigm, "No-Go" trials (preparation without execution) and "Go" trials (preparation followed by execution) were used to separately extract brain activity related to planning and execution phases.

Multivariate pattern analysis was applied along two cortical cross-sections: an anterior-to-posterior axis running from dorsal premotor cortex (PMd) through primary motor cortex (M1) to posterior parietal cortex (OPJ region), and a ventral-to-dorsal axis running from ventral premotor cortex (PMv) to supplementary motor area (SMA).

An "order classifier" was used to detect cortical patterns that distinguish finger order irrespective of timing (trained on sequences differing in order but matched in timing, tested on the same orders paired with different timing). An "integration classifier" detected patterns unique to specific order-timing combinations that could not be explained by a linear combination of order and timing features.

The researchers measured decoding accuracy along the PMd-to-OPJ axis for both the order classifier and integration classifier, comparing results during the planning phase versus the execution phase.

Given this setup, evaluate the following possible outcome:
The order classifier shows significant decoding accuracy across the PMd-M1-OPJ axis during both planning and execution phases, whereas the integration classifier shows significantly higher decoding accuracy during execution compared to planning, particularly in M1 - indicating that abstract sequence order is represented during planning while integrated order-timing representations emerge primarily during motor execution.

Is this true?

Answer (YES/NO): NO